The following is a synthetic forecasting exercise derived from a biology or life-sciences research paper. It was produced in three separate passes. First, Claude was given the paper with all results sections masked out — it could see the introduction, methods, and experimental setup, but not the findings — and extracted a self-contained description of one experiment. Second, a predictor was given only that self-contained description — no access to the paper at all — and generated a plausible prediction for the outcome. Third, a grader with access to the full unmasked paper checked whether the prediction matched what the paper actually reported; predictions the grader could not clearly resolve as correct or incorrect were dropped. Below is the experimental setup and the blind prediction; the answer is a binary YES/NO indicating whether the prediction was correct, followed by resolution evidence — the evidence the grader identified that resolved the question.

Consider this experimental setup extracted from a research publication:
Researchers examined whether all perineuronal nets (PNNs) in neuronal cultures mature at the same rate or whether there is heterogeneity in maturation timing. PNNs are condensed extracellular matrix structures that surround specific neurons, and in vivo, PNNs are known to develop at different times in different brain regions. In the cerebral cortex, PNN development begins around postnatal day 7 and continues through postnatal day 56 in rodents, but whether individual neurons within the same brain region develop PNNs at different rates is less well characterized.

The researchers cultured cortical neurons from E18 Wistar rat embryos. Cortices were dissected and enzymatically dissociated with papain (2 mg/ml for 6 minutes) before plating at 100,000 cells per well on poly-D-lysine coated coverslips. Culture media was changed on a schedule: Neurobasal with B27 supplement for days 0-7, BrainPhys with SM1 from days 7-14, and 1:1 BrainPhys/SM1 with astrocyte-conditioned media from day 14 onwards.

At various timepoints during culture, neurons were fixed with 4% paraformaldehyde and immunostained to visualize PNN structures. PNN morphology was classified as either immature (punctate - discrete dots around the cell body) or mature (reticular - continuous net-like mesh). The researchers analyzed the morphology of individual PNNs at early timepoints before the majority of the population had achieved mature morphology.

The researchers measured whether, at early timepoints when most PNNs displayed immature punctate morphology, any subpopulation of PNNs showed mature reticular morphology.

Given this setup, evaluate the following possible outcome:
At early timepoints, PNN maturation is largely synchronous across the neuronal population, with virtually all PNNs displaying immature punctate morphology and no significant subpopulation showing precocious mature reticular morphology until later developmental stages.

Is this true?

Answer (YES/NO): NO